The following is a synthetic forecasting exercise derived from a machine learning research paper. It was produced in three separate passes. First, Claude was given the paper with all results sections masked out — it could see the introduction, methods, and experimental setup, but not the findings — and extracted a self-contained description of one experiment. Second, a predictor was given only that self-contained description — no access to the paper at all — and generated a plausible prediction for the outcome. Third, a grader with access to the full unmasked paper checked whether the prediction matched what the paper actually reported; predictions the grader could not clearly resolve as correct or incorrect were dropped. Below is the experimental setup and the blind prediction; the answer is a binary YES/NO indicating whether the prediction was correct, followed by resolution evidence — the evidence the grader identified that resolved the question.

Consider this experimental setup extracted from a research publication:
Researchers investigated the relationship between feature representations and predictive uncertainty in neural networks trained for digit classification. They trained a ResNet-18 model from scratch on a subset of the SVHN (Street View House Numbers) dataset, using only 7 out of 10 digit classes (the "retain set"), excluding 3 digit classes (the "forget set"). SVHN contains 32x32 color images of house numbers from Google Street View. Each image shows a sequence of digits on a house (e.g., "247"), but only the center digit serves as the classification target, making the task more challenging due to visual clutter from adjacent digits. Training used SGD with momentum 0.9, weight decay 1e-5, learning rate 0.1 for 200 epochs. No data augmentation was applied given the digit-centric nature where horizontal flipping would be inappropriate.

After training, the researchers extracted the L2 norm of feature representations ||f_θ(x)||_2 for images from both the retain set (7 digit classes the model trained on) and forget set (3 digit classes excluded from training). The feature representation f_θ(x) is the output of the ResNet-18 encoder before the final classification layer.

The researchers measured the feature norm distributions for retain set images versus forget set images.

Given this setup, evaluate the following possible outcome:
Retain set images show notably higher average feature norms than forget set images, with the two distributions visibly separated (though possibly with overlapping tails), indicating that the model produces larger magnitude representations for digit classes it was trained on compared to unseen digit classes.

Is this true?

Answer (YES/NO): YES